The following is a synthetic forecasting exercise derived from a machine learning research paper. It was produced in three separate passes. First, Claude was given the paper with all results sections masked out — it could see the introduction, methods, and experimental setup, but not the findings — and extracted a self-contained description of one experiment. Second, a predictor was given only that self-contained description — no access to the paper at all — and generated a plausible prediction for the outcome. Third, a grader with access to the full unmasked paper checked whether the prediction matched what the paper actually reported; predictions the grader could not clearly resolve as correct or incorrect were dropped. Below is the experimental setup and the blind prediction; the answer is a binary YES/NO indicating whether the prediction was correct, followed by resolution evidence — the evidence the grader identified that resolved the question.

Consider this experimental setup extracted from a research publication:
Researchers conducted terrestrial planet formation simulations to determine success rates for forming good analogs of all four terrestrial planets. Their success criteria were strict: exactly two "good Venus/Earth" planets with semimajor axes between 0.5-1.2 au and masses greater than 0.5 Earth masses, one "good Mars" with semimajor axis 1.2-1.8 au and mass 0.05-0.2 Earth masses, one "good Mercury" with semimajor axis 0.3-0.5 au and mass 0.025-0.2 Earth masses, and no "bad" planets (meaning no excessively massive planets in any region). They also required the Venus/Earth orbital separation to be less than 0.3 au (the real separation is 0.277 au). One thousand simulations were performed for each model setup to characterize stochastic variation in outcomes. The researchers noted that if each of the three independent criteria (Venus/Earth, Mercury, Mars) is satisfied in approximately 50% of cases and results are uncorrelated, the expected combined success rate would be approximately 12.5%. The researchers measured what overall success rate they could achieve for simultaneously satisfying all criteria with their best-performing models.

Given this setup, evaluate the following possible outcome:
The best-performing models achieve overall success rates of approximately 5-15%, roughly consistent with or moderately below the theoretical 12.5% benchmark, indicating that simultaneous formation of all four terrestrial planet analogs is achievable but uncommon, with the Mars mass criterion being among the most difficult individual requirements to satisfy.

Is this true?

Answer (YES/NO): NO